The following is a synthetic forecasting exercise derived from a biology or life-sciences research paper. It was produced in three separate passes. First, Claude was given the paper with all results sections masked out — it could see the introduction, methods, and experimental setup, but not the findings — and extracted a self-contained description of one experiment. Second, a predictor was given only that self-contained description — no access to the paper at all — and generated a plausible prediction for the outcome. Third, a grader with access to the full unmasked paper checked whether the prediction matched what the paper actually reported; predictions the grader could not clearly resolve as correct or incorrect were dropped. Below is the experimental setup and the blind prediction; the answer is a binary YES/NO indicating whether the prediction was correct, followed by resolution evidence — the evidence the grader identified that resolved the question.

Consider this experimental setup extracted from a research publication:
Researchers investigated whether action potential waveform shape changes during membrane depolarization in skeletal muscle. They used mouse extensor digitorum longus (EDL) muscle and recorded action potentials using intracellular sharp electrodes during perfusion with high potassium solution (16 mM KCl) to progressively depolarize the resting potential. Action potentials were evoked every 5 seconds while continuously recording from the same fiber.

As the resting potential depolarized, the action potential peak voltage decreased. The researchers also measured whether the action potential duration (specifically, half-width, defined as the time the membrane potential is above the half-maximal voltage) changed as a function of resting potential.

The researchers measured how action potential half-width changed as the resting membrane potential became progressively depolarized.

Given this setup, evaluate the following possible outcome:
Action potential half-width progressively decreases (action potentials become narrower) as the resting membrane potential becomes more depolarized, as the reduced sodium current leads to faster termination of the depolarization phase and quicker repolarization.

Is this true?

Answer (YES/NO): NO